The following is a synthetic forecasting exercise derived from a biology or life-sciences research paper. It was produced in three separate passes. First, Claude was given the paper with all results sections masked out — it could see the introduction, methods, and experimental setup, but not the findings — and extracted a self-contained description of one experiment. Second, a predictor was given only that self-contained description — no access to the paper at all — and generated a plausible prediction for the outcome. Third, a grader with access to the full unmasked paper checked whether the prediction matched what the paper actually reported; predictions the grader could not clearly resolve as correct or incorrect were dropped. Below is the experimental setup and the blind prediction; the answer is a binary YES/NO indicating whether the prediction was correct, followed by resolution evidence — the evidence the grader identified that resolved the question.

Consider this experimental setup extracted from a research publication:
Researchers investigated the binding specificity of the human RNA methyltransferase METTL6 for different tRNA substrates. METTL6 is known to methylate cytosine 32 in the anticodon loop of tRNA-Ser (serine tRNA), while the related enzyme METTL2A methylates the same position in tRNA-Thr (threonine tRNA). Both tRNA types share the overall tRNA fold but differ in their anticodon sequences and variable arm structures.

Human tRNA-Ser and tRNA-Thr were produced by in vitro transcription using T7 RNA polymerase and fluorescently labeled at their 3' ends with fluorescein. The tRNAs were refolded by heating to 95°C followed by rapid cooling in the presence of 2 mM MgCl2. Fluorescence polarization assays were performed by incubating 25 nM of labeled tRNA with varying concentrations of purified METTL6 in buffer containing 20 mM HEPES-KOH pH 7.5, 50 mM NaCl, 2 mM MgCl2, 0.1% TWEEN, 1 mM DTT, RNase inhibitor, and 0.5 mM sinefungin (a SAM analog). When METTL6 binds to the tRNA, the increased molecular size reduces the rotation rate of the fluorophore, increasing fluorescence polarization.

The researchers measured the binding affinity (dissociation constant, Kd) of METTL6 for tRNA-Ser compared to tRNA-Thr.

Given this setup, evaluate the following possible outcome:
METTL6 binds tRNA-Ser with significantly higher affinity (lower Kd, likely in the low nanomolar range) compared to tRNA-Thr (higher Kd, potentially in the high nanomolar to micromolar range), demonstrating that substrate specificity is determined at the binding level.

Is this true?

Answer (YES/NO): NO